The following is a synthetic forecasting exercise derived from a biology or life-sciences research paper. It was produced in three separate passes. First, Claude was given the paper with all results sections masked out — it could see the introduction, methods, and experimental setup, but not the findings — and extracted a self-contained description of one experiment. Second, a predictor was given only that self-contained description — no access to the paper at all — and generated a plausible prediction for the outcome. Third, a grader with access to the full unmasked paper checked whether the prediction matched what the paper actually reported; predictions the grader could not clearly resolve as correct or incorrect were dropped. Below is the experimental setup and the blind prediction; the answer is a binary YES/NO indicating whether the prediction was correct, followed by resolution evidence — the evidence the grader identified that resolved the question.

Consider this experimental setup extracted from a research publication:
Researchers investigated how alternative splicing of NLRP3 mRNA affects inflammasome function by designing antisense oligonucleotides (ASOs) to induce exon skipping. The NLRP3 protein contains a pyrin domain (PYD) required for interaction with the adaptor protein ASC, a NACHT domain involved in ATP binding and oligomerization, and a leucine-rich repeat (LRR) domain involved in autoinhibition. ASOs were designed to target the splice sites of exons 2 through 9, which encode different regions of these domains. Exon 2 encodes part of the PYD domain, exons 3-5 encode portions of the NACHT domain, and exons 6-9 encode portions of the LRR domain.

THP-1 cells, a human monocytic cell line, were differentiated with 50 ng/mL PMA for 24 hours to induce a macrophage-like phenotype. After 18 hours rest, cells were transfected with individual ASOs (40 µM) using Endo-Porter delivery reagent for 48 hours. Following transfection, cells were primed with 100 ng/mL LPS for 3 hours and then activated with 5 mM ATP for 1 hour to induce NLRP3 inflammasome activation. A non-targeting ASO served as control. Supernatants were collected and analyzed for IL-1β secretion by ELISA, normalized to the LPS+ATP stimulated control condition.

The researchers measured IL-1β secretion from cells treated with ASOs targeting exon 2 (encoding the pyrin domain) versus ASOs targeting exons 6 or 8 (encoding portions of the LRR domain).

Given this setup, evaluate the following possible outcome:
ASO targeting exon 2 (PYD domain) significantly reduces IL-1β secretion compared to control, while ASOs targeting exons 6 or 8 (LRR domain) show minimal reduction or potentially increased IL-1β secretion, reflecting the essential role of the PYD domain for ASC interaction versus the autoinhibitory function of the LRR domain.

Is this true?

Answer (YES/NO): NO